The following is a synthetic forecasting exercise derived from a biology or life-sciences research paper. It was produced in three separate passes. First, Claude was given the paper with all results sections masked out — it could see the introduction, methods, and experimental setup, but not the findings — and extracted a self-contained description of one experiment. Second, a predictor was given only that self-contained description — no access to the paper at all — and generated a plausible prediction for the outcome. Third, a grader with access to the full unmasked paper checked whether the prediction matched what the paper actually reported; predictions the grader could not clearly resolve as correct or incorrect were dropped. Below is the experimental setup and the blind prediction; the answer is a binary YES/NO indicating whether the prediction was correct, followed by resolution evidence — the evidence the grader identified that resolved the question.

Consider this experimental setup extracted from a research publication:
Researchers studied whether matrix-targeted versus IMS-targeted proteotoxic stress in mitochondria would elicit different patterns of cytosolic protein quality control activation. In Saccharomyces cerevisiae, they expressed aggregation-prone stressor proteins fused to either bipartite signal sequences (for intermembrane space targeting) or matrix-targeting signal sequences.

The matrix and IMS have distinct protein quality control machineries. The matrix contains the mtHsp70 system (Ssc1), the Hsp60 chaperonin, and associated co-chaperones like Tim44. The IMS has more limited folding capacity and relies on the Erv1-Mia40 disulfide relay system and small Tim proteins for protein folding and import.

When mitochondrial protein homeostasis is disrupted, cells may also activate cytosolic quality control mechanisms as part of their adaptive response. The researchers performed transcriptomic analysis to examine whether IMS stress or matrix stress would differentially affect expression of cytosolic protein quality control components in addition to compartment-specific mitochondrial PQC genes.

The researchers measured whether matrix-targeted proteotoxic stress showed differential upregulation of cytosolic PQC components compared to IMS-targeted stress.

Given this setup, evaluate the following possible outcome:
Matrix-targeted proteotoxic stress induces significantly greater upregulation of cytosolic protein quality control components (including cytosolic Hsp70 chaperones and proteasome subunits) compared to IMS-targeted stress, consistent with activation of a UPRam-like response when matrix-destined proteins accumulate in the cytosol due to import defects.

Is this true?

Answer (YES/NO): NO